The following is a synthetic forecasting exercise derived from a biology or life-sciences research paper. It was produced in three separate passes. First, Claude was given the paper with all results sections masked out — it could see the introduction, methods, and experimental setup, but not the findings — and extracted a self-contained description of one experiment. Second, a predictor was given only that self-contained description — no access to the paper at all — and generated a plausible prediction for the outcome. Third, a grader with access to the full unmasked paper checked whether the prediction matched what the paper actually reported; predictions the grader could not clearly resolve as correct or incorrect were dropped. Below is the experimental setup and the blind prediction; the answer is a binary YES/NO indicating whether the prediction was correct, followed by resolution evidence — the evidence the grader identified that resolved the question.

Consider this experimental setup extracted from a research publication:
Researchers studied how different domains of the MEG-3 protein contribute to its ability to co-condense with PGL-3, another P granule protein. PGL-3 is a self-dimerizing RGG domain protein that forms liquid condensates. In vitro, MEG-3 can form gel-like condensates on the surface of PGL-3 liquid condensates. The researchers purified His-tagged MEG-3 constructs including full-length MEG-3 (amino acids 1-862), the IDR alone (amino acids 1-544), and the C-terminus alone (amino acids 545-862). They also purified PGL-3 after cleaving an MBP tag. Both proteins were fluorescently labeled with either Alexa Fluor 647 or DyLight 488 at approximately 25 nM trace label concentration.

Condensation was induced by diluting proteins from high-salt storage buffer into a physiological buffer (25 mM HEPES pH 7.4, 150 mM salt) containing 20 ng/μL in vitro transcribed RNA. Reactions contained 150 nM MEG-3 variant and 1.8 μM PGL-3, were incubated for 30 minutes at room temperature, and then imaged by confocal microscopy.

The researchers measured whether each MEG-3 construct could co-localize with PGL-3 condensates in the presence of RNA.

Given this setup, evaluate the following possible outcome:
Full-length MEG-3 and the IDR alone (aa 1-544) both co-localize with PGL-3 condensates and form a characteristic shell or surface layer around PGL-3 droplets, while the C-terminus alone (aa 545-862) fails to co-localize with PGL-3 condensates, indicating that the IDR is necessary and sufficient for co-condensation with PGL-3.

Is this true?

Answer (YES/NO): NO